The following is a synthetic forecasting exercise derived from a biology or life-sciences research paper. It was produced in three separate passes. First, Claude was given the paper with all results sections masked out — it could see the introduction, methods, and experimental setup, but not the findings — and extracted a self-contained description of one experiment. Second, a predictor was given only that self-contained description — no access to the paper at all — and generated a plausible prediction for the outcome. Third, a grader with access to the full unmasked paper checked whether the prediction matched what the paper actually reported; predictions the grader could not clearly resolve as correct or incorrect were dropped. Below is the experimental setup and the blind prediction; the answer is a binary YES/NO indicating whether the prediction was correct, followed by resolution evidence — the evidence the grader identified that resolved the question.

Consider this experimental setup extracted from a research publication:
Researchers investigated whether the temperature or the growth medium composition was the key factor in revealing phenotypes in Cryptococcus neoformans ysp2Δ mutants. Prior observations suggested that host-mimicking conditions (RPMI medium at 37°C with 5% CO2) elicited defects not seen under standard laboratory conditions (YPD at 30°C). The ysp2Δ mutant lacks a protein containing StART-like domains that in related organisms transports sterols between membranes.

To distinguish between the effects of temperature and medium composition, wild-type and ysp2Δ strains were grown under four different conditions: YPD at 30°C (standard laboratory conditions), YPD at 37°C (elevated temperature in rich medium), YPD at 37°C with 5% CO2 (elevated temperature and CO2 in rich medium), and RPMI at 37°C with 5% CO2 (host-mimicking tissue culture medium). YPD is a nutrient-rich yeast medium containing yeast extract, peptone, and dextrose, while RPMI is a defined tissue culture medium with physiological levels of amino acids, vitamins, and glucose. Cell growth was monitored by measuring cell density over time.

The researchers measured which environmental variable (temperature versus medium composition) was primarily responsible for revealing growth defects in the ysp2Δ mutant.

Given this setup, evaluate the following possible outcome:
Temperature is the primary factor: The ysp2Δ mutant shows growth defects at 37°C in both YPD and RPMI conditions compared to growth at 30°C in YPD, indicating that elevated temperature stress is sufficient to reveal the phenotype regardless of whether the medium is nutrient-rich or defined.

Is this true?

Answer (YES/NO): NO